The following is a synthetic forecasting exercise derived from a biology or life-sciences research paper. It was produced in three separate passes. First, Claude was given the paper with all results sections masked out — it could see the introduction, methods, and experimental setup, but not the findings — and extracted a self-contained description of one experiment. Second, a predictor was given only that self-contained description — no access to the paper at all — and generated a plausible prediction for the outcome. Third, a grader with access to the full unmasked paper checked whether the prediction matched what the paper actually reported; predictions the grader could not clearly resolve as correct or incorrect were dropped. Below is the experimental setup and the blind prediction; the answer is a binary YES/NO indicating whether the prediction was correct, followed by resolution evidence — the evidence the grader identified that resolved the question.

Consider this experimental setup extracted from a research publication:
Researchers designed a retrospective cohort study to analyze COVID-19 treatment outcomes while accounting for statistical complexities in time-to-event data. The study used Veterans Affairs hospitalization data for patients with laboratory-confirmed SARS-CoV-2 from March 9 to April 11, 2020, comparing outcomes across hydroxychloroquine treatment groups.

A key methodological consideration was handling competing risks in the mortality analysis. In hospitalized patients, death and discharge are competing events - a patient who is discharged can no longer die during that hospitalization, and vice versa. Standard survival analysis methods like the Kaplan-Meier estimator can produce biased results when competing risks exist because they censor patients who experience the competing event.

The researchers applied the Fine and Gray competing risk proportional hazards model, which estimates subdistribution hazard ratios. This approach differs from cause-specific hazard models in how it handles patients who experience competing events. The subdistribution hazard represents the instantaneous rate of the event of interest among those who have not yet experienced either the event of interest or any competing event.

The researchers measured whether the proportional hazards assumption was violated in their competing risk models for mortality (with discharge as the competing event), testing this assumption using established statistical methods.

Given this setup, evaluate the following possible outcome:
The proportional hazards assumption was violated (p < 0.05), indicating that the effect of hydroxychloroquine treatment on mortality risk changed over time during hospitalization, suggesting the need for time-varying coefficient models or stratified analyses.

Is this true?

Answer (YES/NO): NO